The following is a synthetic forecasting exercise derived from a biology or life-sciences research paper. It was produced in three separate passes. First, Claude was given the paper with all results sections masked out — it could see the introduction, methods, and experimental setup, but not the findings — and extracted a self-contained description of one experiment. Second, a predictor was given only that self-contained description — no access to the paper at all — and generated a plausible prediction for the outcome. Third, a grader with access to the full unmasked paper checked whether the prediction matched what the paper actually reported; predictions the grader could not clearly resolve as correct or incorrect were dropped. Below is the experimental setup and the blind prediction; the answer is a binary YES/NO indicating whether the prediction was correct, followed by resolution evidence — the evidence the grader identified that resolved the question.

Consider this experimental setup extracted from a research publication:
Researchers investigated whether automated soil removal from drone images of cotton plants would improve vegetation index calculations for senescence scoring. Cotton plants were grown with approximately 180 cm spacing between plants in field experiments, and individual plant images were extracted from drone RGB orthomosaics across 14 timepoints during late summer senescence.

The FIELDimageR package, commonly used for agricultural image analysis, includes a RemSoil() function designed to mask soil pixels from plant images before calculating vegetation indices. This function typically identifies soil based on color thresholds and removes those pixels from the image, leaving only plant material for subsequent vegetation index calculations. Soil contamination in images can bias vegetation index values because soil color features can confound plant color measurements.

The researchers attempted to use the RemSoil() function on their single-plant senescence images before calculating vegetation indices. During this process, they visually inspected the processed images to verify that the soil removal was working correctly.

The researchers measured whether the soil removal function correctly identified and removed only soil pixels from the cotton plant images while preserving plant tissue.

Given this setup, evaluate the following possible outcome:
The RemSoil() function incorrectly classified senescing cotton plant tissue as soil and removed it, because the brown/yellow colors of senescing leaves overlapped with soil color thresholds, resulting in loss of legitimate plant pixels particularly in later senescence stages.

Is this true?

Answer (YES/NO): YES